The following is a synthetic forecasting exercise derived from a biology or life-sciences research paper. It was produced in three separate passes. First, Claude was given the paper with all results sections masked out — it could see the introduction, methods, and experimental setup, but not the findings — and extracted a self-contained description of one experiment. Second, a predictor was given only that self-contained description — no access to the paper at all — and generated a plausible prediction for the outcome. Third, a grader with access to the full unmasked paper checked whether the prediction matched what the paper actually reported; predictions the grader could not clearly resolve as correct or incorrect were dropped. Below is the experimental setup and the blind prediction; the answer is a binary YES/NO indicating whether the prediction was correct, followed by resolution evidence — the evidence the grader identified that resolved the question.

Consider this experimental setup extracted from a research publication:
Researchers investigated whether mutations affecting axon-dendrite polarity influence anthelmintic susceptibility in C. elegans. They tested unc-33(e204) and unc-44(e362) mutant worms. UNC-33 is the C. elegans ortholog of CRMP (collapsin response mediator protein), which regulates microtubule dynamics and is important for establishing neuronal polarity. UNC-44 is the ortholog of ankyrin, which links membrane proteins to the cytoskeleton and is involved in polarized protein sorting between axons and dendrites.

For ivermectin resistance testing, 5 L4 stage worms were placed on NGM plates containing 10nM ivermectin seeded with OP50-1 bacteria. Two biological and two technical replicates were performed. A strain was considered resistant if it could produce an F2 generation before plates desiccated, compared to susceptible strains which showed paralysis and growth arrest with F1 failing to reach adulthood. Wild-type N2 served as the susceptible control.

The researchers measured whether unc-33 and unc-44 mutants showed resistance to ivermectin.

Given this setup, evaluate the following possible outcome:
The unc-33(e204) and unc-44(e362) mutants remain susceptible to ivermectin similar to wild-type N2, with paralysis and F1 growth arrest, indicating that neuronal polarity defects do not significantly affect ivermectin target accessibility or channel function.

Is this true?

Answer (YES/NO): NO